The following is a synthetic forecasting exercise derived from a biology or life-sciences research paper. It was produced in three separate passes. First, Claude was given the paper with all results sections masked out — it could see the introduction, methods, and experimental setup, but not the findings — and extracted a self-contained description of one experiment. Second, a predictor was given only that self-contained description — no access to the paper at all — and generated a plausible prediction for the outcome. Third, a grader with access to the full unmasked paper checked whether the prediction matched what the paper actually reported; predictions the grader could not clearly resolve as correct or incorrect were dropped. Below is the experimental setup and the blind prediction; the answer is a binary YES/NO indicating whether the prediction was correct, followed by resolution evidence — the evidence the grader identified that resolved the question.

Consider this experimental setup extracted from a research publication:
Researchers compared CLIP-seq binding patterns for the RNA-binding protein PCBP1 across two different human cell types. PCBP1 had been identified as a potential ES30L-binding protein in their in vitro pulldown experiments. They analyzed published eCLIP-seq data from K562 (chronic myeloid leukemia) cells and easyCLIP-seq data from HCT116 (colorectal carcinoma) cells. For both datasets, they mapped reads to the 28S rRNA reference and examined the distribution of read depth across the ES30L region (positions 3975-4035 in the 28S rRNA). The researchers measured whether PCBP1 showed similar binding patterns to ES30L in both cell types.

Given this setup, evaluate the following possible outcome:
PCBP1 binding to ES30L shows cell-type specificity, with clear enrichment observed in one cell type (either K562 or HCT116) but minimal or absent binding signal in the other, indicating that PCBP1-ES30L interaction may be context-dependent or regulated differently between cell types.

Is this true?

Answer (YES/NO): NO